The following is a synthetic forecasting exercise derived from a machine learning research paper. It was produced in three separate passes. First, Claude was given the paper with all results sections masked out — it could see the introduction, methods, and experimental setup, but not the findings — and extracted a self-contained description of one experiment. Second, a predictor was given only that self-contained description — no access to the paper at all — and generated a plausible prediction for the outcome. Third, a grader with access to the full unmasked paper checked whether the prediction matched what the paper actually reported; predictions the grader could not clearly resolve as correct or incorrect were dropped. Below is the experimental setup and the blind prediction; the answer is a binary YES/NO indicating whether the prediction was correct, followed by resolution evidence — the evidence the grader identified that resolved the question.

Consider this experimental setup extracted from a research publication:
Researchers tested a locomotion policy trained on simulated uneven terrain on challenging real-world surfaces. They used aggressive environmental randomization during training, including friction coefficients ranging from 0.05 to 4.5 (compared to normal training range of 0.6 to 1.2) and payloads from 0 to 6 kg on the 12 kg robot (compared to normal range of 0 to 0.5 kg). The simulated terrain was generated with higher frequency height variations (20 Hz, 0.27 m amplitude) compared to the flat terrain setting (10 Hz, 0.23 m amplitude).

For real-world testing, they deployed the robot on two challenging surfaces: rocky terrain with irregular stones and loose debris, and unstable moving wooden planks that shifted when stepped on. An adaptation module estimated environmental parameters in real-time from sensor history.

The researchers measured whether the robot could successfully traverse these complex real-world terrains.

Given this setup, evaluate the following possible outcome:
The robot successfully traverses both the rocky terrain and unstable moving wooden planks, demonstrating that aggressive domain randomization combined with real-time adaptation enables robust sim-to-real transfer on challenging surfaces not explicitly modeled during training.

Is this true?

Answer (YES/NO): YES